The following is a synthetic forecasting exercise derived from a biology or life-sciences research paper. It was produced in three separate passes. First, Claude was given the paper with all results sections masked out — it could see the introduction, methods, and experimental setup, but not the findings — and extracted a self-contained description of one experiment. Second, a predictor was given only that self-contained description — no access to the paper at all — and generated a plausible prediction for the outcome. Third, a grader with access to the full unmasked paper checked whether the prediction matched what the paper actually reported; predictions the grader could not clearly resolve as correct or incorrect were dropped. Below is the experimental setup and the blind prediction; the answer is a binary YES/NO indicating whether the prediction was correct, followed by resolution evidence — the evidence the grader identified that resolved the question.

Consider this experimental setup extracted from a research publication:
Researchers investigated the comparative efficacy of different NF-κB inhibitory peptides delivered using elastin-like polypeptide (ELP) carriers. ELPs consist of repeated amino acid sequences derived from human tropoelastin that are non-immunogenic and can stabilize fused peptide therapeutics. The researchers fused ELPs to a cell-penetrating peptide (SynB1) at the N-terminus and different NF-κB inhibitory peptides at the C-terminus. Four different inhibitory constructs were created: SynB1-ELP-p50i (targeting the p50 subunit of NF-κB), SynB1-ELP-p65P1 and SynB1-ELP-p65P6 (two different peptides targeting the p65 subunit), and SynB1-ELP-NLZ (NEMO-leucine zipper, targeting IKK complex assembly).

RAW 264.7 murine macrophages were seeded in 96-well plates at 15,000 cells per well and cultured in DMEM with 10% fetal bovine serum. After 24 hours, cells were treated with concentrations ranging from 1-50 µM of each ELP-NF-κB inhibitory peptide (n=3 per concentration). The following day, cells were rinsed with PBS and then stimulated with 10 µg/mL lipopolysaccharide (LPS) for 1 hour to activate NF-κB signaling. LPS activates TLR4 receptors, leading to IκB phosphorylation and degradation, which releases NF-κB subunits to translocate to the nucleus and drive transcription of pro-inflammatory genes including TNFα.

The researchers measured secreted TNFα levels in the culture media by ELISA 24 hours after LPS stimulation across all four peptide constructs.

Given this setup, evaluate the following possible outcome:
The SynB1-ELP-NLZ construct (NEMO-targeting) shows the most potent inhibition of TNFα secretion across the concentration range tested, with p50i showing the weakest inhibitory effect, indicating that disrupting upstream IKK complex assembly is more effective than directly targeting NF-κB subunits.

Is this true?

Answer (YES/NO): NO